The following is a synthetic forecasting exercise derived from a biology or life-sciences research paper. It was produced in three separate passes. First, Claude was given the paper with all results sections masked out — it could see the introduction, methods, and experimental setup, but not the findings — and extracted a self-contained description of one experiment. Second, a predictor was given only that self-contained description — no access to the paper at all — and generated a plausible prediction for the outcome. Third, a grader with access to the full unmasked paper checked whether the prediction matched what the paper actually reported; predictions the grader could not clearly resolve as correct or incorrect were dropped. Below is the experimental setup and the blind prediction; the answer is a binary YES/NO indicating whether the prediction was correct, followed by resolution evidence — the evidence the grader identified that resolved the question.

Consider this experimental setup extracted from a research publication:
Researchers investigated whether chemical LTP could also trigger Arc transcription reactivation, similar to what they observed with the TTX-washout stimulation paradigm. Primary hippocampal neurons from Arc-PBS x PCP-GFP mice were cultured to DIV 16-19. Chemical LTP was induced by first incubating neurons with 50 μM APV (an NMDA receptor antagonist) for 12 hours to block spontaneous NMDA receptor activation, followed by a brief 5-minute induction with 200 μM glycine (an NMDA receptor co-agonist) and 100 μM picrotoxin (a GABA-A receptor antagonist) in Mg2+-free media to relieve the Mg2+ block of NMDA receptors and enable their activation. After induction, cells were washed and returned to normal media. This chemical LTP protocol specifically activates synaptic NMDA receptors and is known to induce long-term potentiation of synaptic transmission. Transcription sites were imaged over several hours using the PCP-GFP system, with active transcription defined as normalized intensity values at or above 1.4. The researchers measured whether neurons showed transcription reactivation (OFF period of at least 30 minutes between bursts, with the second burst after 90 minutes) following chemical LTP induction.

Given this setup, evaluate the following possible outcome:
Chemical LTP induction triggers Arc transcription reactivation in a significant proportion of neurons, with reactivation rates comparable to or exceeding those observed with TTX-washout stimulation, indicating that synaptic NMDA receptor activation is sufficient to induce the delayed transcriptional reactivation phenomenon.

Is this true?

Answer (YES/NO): YES